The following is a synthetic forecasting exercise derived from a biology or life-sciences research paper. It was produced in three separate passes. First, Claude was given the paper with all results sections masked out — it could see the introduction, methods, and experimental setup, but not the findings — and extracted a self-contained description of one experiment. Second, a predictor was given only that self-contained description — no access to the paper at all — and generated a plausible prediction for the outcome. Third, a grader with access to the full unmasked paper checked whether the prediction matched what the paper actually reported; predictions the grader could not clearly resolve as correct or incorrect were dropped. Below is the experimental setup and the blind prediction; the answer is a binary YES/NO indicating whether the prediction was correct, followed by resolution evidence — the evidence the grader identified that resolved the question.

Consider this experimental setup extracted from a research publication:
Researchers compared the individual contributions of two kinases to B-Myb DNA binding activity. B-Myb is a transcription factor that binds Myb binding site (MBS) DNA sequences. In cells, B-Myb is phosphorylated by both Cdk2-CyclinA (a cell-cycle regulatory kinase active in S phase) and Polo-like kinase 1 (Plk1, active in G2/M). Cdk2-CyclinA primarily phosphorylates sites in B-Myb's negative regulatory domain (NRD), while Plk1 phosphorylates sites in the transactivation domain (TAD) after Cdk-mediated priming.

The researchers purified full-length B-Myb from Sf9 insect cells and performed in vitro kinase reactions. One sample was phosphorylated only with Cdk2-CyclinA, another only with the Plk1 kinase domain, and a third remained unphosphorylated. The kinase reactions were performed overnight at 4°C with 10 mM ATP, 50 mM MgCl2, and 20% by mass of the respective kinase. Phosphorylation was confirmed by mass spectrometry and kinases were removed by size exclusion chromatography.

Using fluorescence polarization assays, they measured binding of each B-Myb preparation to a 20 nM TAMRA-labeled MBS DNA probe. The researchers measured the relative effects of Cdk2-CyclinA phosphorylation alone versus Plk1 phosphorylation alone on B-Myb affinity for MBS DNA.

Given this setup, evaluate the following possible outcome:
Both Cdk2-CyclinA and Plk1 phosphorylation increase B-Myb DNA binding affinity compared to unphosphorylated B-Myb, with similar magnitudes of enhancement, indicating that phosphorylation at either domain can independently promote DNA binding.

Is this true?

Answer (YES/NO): NO